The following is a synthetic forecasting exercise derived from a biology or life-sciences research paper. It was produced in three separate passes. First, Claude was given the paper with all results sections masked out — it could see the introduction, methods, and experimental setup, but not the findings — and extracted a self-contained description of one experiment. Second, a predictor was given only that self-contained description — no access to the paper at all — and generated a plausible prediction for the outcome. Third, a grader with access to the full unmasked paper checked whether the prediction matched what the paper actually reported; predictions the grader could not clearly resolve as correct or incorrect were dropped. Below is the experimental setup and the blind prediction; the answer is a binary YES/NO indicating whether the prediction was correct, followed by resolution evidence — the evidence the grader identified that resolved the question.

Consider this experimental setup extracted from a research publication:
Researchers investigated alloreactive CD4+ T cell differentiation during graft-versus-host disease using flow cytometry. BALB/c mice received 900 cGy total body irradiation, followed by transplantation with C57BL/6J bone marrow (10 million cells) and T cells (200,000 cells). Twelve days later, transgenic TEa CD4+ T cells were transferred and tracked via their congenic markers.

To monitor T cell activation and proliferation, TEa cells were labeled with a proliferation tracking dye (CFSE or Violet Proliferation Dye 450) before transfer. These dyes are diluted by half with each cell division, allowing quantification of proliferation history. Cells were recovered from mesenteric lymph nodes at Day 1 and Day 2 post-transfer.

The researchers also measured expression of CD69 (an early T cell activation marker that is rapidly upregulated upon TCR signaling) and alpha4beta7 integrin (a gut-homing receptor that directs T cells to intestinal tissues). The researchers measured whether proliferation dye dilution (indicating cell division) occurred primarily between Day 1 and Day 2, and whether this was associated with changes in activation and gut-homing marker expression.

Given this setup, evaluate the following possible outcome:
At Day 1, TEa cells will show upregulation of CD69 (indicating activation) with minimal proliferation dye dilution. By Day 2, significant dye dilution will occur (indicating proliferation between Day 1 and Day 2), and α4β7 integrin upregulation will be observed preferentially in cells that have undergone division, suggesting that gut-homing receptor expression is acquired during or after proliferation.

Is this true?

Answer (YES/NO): NO